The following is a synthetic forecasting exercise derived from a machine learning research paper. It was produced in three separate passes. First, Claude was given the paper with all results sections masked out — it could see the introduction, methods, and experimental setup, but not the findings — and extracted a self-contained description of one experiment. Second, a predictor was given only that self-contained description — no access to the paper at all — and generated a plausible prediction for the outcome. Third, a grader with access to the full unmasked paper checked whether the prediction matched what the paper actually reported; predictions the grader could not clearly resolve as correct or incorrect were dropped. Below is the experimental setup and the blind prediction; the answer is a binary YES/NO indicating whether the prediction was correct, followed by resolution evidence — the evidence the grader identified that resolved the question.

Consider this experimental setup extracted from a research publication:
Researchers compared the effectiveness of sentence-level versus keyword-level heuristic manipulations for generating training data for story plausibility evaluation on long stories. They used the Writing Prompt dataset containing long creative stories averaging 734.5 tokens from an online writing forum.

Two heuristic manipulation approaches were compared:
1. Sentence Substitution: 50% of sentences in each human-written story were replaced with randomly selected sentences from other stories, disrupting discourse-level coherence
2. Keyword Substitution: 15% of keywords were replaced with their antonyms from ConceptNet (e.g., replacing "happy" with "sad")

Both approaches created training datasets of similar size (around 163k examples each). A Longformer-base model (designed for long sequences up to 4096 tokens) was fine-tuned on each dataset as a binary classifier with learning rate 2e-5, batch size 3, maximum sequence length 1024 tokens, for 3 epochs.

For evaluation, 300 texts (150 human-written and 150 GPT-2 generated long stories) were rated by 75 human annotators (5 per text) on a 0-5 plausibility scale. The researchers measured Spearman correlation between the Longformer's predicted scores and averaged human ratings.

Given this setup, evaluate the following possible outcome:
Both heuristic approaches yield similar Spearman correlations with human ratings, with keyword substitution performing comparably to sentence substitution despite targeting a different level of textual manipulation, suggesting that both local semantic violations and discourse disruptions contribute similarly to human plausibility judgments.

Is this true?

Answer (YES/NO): NO